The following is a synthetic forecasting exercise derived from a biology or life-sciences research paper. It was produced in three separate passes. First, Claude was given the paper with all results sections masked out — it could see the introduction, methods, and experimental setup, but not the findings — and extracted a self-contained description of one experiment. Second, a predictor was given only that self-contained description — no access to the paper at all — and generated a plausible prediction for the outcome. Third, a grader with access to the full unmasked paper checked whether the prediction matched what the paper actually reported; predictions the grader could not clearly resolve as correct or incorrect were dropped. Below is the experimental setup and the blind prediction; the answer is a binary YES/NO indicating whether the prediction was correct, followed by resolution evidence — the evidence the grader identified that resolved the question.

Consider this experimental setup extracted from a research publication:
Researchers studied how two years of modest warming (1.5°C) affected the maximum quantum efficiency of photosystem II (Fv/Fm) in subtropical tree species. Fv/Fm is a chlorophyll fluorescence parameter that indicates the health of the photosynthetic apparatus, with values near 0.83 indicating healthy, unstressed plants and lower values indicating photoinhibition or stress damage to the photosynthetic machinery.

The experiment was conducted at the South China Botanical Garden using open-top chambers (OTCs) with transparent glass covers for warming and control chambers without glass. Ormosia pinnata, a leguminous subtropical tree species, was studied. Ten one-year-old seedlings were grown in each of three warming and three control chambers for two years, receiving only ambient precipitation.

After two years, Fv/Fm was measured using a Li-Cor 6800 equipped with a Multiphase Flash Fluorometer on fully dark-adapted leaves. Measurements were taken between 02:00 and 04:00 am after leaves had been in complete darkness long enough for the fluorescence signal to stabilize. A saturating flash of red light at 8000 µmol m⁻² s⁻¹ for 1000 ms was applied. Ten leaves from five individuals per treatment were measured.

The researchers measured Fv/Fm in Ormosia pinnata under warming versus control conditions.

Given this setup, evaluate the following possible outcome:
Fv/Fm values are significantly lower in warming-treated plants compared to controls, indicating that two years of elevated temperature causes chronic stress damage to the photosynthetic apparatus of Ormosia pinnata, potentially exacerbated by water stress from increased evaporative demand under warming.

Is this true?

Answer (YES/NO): NO